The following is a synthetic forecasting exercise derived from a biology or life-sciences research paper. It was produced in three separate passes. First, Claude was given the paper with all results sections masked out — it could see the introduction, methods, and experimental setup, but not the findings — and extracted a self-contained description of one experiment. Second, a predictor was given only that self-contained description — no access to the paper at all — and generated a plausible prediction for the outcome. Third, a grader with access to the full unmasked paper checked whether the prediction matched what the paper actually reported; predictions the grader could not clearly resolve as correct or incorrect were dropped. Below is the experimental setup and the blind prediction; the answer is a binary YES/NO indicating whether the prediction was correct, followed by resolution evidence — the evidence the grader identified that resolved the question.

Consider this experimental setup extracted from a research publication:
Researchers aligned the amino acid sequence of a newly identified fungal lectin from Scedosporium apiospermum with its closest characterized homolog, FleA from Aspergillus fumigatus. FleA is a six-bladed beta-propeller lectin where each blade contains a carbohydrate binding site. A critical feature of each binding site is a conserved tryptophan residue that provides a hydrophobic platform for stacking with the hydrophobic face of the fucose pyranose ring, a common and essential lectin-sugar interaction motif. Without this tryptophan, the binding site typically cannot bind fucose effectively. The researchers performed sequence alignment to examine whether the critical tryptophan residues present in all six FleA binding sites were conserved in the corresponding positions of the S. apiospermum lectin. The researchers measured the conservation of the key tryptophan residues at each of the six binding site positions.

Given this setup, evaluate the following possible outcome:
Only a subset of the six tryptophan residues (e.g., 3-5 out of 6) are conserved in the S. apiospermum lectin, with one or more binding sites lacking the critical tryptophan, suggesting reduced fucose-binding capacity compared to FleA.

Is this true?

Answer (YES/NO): NO